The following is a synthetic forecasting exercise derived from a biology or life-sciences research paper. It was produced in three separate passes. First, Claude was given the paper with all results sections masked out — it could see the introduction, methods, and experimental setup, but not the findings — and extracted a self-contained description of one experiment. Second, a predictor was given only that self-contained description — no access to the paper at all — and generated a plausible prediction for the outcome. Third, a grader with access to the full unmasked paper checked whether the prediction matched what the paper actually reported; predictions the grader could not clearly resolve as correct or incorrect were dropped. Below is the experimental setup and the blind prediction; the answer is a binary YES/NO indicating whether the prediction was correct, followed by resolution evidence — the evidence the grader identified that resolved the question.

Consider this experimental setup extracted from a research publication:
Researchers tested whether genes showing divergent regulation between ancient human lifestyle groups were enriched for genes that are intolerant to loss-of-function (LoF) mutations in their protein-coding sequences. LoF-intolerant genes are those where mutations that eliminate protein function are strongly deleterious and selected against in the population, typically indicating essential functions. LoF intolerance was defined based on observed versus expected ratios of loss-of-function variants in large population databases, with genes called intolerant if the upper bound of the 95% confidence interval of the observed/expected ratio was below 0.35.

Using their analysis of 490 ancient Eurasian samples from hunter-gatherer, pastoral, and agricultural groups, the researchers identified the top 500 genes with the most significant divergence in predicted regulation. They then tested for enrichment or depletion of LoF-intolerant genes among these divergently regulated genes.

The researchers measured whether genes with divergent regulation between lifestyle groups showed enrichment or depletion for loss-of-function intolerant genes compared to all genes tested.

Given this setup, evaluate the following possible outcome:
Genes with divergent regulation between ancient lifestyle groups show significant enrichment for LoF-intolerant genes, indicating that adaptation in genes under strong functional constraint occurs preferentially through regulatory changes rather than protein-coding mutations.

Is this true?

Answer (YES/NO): NO